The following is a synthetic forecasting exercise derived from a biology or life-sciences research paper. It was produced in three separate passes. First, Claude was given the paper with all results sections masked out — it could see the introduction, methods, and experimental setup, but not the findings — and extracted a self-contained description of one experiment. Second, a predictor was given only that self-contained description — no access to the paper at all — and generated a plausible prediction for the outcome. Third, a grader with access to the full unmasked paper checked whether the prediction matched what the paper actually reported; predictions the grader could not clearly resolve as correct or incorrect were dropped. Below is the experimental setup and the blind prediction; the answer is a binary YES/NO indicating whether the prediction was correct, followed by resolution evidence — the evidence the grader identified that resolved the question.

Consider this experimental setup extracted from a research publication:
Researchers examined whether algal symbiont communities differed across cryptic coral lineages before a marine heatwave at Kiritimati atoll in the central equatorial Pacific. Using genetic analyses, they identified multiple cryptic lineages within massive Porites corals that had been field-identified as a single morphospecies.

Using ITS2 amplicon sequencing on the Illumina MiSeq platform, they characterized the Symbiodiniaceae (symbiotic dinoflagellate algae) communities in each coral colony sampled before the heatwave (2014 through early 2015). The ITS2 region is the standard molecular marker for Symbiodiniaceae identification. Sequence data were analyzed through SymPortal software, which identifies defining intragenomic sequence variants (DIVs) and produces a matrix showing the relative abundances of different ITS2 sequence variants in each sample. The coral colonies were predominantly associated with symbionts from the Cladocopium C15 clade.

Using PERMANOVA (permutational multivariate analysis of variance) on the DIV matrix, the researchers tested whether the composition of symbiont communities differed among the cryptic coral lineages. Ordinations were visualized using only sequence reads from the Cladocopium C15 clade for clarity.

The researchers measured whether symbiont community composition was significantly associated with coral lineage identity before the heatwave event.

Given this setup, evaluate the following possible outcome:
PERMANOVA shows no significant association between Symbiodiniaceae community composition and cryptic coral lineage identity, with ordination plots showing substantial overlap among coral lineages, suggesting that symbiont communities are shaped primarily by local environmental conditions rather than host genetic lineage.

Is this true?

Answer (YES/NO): NO